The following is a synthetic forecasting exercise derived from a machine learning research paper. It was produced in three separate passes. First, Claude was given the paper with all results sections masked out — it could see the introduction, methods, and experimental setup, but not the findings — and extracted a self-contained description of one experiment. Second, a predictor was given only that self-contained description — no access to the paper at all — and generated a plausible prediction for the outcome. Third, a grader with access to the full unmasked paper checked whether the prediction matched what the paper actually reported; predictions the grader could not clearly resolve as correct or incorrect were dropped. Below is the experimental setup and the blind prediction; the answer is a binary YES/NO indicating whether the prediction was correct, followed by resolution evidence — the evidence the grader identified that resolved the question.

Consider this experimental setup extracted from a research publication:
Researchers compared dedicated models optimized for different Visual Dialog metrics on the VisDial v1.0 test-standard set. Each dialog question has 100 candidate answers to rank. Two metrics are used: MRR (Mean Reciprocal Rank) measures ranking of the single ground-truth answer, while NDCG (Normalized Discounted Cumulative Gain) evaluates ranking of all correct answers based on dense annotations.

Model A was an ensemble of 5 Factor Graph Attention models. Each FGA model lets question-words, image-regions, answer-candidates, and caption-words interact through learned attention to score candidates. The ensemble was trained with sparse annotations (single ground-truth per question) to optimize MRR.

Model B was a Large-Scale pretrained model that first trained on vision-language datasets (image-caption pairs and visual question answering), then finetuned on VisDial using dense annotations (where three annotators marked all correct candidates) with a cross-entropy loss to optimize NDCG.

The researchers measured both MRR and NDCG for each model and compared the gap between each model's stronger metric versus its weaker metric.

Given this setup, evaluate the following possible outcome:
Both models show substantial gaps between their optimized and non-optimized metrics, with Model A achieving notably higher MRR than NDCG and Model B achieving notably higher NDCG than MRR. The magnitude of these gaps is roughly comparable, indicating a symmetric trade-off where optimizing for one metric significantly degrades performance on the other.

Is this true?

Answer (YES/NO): NO